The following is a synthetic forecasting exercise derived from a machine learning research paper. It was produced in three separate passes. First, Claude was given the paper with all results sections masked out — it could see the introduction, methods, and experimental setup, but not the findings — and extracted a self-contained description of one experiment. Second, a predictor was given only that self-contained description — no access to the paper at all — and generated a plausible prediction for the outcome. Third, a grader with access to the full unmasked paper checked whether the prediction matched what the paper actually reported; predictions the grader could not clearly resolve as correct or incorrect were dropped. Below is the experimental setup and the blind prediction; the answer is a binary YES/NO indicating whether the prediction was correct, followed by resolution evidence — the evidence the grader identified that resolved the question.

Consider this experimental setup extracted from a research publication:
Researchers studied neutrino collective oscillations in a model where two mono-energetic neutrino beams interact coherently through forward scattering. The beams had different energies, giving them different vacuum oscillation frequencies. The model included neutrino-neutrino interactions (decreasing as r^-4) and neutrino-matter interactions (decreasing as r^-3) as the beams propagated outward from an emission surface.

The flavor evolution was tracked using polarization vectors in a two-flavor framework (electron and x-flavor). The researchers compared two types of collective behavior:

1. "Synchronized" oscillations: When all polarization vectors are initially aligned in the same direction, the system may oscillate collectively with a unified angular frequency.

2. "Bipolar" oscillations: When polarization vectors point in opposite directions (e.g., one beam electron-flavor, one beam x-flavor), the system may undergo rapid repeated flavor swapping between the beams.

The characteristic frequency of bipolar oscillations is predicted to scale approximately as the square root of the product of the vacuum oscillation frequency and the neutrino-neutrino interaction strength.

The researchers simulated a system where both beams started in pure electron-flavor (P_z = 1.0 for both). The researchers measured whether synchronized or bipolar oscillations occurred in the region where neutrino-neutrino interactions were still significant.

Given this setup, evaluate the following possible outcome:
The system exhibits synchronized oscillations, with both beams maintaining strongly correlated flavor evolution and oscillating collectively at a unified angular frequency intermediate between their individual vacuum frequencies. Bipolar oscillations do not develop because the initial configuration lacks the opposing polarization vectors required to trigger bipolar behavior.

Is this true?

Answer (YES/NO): NO